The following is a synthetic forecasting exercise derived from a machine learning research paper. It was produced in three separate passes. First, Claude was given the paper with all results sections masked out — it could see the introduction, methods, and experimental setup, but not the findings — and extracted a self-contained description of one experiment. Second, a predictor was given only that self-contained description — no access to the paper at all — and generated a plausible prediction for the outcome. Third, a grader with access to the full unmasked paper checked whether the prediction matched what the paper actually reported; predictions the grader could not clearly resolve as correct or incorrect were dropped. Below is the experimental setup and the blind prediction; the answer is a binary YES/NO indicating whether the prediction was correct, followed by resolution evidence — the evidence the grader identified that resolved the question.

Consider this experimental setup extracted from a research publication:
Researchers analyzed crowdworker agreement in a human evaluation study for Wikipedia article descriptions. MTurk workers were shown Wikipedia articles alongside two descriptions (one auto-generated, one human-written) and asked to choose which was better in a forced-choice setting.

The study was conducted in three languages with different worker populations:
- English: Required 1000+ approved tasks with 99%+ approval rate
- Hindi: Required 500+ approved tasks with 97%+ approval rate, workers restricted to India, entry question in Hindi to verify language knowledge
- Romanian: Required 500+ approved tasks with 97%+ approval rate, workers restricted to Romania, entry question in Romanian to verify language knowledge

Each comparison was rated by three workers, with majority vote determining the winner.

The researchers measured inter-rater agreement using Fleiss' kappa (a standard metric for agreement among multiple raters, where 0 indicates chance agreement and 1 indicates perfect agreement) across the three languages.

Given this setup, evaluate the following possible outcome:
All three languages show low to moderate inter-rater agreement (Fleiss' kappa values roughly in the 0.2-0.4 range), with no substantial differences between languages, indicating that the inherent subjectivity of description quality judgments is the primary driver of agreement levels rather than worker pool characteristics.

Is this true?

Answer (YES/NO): NO